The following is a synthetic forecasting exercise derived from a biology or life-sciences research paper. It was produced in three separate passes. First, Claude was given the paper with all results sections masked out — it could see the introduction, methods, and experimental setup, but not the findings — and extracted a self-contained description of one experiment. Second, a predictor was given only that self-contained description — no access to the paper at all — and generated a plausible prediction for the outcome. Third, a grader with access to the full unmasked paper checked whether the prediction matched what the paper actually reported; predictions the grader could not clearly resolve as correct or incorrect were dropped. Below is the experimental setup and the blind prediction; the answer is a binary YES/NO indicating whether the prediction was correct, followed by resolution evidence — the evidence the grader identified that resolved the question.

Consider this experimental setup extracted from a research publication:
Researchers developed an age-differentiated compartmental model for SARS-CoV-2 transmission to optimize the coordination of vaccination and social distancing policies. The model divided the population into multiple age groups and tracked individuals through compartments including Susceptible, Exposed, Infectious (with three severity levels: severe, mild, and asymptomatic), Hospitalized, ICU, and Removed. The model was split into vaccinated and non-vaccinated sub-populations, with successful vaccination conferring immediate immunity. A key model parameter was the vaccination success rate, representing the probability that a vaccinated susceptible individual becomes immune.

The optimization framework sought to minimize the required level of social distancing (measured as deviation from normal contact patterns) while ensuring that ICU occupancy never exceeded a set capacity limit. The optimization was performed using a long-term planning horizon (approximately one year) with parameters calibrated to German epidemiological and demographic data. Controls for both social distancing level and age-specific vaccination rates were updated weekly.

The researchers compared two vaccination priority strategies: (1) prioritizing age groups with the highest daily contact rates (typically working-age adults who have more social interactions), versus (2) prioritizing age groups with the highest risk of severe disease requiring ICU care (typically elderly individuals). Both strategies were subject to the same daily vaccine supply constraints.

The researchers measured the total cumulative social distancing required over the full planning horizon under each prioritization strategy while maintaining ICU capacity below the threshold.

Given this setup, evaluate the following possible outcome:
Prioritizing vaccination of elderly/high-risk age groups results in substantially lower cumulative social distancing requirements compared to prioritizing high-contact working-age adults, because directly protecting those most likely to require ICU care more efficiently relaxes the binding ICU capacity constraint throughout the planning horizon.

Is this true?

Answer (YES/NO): NO